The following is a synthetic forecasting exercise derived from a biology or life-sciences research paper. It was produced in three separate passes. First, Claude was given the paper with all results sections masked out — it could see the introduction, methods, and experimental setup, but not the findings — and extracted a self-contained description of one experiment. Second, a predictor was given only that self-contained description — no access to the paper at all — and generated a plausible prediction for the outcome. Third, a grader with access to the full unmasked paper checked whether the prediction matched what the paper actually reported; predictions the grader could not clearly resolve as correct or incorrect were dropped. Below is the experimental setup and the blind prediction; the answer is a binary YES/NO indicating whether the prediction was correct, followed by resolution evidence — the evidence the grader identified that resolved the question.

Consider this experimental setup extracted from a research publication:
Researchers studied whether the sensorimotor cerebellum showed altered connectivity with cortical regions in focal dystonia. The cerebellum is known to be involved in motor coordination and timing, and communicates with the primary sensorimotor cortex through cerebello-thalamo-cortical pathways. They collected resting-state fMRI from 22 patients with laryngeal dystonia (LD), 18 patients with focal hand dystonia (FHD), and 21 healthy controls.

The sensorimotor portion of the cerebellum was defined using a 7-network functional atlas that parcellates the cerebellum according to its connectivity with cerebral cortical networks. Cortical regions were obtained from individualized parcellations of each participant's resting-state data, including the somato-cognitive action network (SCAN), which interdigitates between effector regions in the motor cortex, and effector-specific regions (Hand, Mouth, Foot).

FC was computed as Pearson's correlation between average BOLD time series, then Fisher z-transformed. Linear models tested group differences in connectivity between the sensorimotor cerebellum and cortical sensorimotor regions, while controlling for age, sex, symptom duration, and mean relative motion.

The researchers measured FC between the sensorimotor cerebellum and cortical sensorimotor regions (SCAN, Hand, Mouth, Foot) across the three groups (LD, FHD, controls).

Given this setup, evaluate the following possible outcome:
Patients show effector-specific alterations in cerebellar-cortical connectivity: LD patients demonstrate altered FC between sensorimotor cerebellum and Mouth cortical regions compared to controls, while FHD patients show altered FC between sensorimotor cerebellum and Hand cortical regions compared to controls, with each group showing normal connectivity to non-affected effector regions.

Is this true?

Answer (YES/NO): NO